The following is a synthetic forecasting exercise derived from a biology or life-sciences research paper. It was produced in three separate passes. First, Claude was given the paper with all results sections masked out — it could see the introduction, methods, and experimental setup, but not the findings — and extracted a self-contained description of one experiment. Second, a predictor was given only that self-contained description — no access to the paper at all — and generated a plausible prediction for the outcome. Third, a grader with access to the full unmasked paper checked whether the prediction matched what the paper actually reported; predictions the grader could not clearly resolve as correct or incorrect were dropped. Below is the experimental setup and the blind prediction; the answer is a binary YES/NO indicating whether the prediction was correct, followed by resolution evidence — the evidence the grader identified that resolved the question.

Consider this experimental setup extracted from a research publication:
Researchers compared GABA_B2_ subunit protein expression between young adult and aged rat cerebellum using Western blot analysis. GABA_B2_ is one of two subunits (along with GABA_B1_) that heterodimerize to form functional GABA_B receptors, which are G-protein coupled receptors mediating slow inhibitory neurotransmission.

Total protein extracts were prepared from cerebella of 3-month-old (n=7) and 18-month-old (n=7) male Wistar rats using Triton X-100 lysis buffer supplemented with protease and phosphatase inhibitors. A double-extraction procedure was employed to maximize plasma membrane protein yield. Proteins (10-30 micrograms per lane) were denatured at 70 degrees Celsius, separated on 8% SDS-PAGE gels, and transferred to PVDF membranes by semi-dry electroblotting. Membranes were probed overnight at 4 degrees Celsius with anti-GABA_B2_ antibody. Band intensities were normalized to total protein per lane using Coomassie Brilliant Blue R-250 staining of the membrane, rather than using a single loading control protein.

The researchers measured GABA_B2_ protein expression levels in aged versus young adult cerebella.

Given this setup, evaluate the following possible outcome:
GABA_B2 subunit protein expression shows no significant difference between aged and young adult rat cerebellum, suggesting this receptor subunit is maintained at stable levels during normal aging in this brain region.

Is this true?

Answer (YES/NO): NO